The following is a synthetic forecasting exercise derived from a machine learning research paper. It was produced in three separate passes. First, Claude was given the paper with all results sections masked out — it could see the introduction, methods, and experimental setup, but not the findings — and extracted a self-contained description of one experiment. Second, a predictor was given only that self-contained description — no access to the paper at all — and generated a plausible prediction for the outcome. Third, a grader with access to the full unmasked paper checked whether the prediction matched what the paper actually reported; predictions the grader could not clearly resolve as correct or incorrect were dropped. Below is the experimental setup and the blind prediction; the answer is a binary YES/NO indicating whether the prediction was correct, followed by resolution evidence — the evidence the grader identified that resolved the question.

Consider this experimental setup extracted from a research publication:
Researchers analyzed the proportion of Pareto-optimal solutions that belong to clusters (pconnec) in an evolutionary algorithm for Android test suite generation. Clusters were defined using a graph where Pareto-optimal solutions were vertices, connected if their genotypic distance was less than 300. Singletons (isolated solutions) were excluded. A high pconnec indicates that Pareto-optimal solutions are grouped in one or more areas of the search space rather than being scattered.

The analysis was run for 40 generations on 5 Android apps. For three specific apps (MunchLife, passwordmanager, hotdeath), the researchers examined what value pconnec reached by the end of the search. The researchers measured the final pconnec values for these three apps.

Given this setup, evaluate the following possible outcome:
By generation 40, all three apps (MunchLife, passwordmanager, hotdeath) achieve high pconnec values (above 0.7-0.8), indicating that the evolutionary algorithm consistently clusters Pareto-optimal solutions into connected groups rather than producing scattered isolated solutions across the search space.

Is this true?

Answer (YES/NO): YES